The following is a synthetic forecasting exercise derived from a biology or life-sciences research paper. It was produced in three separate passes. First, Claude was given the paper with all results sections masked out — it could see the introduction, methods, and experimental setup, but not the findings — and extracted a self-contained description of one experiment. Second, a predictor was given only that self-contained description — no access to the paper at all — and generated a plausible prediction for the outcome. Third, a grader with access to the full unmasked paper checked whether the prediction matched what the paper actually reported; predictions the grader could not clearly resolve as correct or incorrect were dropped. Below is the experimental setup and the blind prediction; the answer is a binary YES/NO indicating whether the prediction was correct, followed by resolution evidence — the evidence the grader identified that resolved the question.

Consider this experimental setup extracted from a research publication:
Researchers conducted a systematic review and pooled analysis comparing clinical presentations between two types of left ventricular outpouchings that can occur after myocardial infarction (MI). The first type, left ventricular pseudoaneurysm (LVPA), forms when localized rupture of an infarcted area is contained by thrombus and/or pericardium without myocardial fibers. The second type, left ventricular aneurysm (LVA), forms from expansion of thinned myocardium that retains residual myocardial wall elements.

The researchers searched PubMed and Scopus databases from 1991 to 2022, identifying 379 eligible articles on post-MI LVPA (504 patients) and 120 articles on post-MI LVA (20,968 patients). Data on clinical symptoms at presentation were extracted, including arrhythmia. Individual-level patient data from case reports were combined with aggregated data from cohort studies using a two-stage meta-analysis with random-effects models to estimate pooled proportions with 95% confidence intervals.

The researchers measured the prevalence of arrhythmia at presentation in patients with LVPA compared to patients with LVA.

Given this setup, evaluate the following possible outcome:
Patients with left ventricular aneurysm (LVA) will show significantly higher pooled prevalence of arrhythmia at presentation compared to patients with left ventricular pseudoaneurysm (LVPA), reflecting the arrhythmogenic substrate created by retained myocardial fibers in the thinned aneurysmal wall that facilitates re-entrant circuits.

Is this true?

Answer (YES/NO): YES